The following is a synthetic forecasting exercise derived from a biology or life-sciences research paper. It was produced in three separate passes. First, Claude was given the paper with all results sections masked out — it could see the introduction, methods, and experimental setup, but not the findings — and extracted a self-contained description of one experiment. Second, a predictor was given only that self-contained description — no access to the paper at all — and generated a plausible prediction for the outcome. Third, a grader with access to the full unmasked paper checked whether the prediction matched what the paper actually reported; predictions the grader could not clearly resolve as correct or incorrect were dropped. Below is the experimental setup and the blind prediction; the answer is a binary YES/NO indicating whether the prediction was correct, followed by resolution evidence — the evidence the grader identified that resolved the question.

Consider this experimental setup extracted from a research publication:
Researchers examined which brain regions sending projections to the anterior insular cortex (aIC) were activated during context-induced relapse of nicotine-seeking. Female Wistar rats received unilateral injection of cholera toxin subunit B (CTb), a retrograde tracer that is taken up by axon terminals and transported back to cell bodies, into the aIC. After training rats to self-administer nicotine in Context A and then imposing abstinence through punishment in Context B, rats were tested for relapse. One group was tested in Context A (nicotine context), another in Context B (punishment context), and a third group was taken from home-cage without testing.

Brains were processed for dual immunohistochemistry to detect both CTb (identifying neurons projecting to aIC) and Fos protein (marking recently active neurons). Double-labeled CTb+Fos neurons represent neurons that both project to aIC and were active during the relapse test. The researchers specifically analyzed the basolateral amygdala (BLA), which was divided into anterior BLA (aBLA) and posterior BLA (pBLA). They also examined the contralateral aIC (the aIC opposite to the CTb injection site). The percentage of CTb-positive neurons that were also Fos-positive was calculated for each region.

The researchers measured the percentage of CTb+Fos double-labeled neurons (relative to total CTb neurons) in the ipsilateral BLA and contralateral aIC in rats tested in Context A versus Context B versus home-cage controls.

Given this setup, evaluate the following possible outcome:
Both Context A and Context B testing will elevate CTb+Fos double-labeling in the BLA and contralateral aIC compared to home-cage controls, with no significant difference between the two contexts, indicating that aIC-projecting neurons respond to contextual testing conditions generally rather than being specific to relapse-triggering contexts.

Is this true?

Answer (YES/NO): NO